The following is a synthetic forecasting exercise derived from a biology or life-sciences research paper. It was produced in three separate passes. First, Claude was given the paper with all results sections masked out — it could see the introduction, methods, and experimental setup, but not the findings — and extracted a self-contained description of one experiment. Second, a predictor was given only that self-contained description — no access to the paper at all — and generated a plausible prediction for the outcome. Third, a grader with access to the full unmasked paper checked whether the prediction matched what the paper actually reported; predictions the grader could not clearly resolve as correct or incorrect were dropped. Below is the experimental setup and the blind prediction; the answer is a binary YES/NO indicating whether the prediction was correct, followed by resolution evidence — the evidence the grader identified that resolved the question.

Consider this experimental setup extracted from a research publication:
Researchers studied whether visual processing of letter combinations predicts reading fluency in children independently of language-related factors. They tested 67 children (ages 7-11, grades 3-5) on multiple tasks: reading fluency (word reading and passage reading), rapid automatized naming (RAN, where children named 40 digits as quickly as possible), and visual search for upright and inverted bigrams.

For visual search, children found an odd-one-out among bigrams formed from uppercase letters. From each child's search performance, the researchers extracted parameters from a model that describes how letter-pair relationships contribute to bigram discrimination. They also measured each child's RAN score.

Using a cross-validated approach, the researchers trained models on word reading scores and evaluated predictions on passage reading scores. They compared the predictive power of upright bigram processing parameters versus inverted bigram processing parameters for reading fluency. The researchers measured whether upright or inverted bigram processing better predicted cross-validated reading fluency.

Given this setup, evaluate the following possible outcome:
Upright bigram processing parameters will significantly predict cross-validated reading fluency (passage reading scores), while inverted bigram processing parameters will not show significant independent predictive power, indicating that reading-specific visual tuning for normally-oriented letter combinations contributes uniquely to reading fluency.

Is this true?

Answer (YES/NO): YES